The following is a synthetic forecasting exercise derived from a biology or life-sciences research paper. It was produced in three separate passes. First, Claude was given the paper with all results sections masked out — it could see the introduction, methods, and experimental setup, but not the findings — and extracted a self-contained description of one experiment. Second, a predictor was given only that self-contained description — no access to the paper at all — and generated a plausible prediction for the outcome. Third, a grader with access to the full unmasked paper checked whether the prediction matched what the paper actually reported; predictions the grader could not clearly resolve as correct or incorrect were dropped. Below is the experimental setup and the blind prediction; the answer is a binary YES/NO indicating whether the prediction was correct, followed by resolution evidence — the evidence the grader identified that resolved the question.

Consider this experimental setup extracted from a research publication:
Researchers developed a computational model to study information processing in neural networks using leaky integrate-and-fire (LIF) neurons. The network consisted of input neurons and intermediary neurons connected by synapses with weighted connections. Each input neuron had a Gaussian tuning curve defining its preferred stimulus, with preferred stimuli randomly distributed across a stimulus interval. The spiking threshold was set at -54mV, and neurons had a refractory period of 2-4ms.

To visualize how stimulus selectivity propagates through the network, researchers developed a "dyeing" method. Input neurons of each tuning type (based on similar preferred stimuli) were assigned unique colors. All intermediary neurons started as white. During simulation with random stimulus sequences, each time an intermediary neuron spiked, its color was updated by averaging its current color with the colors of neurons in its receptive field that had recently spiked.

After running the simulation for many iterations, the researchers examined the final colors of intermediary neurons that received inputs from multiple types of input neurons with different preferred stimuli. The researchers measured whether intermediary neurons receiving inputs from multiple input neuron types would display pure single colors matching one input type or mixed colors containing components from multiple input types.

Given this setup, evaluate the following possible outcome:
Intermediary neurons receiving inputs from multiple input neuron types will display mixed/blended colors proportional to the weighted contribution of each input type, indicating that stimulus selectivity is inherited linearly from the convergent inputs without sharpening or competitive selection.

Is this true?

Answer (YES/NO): YES